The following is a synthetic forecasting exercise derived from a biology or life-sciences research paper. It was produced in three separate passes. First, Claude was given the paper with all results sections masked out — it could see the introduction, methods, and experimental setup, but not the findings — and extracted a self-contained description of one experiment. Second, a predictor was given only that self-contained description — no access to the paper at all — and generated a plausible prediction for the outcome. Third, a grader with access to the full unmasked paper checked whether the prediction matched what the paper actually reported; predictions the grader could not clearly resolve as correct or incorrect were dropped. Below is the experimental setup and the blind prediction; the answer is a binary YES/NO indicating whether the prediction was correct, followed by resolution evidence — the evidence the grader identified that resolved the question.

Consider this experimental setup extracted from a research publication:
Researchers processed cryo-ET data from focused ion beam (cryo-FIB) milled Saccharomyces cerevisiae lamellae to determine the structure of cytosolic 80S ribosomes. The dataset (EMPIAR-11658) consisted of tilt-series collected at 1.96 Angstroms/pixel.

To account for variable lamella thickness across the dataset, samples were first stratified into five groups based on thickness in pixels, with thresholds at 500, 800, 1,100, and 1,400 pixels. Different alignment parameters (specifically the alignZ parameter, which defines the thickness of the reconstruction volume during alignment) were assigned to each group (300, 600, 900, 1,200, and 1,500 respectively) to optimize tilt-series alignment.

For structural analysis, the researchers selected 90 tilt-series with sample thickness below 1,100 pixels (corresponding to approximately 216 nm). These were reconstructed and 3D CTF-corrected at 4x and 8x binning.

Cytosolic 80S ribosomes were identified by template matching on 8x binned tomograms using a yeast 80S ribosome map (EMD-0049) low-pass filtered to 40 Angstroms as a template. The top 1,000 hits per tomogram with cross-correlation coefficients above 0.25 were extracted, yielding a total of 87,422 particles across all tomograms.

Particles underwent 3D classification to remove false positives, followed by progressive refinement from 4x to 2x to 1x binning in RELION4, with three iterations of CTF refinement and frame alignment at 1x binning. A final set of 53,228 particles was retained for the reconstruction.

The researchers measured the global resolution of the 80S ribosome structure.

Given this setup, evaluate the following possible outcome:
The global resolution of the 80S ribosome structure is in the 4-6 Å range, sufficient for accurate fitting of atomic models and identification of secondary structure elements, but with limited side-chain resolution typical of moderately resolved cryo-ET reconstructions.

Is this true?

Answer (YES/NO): YES